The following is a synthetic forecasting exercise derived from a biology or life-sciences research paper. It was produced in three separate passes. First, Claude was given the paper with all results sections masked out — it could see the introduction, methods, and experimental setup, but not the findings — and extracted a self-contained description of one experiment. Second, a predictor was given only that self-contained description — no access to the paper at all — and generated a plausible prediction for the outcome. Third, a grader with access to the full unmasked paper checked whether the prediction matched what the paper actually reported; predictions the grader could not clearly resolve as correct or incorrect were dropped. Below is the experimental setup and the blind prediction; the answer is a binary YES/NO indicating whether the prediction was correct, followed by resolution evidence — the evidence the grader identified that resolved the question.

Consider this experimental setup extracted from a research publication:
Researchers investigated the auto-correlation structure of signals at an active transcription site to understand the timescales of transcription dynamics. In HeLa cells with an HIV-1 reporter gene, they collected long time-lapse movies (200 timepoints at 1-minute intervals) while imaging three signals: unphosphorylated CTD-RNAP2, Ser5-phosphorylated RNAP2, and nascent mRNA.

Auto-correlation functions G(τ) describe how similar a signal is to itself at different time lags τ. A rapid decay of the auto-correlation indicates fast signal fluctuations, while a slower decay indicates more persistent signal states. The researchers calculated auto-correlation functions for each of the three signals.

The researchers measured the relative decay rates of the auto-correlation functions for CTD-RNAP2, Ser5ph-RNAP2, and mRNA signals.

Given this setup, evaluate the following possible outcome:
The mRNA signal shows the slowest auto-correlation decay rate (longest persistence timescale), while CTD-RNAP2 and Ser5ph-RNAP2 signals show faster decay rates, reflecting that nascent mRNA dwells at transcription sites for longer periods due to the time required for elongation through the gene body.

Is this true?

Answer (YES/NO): YES